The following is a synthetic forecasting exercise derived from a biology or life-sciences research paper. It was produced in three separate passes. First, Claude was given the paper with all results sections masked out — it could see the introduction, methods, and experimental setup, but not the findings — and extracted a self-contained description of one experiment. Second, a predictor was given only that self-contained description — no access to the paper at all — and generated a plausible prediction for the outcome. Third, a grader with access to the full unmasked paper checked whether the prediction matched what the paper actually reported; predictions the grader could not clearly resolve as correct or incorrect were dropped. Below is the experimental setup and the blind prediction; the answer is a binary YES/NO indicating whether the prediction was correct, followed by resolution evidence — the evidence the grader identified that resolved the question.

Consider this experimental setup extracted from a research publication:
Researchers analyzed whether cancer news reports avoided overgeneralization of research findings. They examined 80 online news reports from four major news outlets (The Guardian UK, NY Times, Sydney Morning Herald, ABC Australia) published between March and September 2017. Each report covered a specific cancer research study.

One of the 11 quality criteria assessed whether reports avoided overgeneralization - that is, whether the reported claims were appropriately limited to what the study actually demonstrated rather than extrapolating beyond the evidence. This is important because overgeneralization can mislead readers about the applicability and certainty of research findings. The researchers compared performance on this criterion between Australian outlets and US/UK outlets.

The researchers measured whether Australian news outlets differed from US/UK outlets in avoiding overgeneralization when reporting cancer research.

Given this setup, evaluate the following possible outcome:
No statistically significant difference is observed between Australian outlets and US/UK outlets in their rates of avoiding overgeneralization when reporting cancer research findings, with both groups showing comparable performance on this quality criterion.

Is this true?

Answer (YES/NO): NO